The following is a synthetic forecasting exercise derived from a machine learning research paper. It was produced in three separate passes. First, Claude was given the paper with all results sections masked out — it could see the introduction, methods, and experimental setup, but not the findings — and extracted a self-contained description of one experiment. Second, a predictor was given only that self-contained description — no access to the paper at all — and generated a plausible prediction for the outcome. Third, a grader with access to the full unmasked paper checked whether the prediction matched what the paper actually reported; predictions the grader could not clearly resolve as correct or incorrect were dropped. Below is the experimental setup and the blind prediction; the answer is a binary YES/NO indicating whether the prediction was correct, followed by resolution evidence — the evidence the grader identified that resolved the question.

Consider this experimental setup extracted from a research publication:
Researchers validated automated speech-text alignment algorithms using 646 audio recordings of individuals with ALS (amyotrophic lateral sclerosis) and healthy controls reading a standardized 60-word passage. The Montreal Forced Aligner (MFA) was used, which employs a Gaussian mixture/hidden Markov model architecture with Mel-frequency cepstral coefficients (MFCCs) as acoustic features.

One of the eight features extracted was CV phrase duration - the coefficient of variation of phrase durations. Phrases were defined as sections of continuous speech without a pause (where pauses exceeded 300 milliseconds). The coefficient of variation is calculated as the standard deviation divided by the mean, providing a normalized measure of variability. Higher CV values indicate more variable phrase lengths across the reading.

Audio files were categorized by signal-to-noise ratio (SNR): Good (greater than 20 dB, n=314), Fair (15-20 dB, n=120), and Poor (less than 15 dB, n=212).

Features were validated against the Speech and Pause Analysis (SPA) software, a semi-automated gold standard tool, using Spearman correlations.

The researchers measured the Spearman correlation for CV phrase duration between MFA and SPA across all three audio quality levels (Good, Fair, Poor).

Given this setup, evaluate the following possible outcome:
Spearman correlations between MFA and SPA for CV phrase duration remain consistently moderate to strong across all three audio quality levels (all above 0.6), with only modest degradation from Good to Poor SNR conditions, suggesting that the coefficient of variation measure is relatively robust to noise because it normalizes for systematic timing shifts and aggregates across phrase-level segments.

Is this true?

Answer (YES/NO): NO